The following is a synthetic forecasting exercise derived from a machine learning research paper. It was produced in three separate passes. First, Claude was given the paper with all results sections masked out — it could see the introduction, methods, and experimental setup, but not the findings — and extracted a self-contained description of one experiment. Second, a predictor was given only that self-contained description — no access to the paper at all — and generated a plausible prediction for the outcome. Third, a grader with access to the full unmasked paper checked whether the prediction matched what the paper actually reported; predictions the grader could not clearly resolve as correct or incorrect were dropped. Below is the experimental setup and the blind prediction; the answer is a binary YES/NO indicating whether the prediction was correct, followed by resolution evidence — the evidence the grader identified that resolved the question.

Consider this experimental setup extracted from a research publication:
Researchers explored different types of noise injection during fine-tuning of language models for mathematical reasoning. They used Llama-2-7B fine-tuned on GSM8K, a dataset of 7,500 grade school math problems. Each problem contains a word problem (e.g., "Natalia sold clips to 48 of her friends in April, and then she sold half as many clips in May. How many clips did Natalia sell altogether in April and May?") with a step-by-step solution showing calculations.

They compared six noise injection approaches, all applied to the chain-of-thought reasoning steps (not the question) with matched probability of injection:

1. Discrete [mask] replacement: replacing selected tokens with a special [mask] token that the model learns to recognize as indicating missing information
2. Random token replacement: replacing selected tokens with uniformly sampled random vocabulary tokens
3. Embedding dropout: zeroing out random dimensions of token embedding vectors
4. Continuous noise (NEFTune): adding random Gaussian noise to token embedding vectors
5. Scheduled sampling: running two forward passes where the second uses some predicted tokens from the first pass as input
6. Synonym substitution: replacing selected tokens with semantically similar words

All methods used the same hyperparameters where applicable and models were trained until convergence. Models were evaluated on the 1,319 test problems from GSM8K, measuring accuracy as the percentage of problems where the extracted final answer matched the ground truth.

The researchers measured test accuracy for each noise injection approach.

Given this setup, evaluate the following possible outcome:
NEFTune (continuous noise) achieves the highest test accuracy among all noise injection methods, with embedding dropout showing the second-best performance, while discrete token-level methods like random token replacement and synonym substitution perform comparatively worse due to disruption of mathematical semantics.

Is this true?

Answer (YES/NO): NO